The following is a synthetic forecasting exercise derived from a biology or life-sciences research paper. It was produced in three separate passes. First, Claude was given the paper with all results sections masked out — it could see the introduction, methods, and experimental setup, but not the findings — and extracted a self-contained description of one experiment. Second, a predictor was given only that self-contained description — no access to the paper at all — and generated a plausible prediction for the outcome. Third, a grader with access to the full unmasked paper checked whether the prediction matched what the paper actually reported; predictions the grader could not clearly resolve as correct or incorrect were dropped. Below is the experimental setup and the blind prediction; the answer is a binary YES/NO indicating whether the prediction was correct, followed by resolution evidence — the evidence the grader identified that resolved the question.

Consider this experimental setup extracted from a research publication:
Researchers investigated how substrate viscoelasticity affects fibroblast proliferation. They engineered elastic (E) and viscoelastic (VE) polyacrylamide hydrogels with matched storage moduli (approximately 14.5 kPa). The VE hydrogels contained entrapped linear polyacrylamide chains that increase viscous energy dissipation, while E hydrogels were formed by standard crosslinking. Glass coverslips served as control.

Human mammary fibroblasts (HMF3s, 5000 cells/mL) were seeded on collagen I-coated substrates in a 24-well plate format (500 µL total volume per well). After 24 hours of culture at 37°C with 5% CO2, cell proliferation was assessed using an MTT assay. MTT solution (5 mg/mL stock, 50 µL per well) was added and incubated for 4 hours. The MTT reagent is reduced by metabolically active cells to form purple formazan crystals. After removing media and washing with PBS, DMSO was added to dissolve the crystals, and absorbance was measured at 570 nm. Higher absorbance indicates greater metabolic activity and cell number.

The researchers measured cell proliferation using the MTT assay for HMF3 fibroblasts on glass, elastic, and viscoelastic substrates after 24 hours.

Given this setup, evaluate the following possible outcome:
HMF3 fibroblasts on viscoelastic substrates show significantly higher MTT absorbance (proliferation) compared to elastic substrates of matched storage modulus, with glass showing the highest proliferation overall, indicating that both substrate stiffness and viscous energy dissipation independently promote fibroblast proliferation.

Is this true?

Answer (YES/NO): NO